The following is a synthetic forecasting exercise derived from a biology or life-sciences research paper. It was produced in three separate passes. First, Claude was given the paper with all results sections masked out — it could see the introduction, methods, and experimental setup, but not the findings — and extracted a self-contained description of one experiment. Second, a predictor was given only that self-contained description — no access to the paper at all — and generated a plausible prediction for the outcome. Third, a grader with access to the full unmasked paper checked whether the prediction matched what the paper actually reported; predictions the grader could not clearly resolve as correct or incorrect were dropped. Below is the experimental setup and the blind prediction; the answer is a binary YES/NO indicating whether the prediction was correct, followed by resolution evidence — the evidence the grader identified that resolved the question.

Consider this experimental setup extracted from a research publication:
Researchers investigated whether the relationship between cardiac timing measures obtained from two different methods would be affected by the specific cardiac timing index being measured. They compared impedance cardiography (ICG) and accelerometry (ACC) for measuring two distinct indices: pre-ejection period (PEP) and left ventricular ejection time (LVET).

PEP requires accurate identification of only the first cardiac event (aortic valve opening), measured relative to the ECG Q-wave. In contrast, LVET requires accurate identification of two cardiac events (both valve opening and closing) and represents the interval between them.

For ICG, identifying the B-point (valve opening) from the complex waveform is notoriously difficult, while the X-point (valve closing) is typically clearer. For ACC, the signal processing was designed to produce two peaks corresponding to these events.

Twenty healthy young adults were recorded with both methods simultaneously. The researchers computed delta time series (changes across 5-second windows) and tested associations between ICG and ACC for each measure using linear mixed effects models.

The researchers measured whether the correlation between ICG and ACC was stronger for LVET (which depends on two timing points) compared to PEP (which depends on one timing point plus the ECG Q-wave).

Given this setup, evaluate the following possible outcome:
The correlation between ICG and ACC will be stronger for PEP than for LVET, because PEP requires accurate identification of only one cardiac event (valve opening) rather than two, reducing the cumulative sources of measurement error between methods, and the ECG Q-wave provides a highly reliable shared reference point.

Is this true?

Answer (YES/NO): NO